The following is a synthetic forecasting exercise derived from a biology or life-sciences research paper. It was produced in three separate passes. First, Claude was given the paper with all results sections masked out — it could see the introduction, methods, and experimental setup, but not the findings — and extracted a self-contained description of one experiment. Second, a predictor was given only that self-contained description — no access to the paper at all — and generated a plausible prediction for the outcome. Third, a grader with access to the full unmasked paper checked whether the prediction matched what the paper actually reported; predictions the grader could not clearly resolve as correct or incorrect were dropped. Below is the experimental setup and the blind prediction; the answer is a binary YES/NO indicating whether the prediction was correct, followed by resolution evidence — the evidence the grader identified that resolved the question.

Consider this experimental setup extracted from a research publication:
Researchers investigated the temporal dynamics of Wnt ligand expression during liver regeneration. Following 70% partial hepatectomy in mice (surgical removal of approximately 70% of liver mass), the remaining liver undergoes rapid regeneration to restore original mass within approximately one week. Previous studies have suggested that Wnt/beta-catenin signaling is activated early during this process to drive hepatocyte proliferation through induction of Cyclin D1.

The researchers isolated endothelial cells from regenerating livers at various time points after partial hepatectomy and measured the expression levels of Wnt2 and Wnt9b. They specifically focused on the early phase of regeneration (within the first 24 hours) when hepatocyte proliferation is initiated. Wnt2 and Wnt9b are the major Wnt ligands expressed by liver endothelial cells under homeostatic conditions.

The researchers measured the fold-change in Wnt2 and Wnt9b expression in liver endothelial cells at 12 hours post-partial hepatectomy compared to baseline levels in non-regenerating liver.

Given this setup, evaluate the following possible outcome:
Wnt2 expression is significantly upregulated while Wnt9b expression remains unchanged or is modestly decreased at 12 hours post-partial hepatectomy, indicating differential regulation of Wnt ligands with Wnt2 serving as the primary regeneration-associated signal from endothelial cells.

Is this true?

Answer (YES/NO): NO